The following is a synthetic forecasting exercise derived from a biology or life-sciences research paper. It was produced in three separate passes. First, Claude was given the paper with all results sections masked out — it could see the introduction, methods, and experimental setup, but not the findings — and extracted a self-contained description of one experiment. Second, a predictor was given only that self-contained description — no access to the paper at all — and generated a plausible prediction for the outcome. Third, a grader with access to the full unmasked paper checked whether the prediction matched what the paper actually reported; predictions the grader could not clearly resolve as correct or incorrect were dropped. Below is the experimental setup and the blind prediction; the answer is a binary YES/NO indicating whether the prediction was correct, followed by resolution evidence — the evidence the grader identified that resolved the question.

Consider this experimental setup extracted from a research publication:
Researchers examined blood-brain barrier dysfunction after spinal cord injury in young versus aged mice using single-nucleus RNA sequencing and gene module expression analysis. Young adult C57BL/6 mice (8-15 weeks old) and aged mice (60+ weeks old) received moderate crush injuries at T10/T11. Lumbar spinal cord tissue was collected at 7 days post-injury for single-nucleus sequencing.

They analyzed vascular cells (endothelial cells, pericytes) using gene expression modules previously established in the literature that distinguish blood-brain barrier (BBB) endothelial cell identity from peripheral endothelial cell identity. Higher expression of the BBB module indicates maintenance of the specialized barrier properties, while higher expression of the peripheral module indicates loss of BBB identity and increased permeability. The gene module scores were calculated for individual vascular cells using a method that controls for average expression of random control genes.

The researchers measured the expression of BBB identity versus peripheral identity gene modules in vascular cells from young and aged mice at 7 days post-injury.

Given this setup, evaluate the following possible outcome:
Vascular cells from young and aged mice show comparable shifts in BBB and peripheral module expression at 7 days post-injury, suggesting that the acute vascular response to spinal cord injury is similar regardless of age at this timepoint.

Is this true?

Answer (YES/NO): NO